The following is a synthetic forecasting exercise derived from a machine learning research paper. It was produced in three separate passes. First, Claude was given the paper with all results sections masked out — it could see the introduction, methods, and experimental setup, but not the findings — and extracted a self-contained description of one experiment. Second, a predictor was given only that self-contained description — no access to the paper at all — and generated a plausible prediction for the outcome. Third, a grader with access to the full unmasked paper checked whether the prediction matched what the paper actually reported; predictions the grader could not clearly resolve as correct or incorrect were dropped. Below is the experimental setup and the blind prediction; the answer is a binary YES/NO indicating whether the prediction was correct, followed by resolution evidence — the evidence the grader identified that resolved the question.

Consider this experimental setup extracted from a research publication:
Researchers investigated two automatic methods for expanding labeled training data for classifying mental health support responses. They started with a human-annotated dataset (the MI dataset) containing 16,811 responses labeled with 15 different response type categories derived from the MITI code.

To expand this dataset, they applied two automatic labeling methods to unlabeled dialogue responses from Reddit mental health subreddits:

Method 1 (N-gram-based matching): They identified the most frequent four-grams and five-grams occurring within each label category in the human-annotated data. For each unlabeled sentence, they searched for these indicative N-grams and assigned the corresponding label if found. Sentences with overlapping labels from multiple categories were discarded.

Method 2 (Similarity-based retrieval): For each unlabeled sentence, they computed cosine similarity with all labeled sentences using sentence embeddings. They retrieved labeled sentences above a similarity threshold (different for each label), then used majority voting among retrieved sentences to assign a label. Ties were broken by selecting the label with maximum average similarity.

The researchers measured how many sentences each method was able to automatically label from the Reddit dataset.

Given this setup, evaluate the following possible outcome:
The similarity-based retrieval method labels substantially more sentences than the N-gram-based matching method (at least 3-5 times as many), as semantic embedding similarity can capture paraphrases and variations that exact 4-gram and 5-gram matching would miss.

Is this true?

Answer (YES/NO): YES